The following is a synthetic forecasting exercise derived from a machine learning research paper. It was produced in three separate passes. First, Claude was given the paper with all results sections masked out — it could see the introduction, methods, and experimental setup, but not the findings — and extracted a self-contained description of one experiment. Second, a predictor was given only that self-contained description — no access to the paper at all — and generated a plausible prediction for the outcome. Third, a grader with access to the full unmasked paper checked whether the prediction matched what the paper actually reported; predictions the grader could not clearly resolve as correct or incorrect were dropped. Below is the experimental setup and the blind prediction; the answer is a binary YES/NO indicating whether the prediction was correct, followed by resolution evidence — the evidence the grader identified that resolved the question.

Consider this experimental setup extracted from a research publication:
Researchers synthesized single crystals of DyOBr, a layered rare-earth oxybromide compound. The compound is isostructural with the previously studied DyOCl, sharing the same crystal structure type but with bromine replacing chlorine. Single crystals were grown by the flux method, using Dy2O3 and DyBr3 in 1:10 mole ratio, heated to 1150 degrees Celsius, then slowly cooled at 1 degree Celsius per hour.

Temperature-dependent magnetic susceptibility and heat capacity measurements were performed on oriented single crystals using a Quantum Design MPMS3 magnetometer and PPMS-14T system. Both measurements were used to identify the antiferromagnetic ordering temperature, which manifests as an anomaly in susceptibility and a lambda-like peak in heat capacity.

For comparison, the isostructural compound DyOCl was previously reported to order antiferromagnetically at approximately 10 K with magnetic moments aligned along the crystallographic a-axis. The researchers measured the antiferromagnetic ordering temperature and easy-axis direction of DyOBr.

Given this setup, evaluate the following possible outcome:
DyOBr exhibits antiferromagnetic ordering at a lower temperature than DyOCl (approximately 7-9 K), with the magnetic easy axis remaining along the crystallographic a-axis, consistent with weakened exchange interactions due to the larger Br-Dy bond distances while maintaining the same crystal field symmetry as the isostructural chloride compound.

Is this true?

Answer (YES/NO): NO